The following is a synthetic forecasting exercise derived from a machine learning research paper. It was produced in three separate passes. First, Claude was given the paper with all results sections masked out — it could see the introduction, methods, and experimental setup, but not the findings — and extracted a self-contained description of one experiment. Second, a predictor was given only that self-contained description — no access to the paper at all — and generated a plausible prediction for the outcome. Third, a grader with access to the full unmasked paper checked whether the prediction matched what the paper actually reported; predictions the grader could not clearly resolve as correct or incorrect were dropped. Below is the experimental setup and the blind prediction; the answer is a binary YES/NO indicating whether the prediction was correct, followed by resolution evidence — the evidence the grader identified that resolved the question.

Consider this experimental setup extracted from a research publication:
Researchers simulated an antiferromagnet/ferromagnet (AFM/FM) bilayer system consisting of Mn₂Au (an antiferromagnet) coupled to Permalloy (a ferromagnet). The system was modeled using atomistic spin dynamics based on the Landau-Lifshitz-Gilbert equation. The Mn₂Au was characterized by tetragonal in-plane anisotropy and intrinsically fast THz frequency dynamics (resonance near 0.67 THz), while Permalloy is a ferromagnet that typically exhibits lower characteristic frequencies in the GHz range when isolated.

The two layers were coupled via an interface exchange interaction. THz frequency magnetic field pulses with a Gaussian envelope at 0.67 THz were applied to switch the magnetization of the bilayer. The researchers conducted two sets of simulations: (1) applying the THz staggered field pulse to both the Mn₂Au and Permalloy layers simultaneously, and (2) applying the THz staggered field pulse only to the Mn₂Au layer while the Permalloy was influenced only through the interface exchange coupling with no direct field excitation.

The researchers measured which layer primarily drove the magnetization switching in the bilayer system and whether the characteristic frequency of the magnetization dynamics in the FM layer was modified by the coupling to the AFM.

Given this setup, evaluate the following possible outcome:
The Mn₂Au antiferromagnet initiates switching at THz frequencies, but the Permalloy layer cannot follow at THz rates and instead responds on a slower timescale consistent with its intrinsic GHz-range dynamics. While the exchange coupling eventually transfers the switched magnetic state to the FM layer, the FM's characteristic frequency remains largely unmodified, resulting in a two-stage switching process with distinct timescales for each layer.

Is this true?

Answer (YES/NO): NO